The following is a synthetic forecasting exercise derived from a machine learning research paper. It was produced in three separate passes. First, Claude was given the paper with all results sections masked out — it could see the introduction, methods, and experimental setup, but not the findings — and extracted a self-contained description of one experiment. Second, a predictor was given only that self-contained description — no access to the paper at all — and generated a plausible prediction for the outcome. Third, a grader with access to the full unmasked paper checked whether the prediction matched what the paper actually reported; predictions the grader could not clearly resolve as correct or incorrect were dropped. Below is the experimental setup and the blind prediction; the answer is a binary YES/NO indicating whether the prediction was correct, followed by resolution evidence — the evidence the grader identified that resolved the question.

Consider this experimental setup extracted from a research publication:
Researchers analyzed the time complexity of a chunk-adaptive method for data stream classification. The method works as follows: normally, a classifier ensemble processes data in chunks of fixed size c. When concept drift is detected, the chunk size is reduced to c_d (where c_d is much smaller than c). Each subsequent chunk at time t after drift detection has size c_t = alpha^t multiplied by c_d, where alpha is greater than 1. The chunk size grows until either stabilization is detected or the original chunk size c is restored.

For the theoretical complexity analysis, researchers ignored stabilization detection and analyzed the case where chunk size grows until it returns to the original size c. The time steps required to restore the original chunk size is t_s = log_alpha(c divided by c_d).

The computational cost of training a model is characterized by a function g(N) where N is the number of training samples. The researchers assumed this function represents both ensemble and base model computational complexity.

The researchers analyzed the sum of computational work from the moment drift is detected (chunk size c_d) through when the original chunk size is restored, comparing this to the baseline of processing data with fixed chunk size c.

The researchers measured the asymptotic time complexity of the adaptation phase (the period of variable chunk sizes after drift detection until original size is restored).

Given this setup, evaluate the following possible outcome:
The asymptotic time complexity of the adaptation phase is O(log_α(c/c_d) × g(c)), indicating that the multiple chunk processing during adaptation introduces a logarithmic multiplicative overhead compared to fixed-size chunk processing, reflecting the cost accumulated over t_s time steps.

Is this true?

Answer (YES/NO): NO